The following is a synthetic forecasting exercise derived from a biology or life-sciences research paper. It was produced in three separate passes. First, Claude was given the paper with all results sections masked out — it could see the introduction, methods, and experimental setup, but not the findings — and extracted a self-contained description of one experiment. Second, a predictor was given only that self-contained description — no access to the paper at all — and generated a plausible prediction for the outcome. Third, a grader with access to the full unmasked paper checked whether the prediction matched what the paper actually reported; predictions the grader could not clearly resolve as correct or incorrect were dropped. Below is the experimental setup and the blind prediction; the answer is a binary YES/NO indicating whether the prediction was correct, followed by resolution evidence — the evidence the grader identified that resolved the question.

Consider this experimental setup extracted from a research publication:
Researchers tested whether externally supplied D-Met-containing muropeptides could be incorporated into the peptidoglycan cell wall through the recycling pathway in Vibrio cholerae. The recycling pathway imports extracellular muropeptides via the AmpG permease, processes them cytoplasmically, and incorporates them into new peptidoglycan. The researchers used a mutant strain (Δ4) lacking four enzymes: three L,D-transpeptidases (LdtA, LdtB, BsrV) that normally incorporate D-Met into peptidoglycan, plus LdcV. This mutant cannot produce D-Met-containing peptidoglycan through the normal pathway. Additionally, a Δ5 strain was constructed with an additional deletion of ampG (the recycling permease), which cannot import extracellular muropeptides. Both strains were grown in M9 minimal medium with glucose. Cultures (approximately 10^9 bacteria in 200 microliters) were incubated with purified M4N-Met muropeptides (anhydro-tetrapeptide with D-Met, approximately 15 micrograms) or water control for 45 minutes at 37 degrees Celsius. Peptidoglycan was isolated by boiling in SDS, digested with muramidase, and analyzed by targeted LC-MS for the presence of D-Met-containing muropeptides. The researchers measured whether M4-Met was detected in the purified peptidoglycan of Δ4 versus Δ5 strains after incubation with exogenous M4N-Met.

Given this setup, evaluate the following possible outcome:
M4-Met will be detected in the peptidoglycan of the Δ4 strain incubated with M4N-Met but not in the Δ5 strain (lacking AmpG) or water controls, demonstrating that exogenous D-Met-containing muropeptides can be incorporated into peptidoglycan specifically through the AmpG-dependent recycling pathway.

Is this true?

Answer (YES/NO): YES